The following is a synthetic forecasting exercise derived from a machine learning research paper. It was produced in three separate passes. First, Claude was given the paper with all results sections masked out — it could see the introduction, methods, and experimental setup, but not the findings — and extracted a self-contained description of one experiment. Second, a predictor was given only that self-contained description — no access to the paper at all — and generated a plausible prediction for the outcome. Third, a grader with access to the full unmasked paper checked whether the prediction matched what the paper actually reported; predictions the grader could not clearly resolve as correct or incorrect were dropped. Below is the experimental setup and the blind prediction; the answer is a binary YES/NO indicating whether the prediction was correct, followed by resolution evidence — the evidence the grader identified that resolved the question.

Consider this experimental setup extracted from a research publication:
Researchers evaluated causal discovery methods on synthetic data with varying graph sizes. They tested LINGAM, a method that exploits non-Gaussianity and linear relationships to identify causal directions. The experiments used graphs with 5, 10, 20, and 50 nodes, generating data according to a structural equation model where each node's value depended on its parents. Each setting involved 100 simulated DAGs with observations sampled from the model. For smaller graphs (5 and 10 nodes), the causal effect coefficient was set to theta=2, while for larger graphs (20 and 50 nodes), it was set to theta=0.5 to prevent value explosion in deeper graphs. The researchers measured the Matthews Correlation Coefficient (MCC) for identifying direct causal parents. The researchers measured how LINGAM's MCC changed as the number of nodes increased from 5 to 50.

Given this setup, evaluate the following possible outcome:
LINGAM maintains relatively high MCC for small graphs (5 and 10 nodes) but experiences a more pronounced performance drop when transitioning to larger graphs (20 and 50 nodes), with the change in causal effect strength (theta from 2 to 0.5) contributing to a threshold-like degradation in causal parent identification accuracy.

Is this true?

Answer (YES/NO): NO